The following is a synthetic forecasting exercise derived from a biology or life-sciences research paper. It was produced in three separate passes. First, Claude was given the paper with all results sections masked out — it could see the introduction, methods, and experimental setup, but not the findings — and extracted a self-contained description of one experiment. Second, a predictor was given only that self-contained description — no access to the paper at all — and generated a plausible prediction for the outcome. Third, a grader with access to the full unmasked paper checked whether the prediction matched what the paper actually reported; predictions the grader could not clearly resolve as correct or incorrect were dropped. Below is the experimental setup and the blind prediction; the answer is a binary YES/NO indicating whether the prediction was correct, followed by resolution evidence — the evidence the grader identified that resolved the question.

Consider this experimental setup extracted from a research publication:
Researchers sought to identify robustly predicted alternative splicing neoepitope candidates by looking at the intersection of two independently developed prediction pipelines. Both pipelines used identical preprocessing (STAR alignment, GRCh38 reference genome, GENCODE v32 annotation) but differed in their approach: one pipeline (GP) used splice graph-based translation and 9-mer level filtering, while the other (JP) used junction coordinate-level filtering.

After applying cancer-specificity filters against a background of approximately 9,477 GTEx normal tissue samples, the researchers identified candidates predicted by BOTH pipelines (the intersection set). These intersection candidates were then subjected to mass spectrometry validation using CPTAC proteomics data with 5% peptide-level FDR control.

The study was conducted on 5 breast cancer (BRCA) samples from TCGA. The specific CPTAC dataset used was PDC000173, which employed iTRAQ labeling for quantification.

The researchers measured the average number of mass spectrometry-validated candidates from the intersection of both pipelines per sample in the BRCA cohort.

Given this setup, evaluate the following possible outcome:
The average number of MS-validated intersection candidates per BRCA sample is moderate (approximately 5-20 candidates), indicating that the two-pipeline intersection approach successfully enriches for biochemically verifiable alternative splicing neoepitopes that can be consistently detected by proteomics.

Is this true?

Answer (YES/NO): NO